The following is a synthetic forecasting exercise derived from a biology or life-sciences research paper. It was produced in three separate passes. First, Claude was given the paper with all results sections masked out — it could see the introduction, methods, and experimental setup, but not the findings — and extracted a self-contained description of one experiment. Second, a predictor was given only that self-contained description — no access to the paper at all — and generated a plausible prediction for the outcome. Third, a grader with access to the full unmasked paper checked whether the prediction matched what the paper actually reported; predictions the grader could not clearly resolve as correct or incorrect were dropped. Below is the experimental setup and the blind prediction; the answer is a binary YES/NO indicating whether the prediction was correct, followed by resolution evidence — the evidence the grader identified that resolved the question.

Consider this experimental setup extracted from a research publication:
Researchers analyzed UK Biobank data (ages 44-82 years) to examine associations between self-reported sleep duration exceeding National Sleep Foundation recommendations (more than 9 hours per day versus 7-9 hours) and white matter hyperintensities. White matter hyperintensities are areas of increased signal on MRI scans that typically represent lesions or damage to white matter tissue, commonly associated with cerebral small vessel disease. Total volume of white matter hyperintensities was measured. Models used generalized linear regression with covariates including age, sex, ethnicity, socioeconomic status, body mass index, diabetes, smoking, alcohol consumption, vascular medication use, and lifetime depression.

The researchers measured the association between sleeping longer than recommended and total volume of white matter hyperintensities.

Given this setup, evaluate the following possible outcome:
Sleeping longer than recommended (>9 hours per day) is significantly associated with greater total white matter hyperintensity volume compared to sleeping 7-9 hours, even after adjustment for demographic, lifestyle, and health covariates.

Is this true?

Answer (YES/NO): YES